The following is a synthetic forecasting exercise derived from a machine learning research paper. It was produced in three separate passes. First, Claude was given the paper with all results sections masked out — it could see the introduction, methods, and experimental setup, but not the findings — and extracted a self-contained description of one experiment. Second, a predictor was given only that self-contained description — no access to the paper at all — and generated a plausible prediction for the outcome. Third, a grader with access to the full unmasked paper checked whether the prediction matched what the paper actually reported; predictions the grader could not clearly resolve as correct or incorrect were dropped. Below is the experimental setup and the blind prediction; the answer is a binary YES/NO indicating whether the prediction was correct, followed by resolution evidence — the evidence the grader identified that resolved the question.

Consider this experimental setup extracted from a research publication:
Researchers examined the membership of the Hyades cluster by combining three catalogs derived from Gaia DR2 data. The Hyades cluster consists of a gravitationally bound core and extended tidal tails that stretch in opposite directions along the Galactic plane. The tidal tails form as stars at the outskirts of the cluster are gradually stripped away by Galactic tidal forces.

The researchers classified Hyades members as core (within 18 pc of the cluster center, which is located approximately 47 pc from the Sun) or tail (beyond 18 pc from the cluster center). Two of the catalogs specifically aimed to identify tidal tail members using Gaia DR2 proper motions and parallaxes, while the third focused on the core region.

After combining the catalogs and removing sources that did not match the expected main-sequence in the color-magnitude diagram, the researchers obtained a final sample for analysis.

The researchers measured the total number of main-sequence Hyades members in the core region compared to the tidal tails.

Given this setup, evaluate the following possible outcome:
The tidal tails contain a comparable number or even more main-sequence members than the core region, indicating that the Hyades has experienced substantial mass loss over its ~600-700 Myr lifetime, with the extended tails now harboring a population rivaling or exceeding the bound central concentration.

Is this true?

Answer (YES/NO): YES